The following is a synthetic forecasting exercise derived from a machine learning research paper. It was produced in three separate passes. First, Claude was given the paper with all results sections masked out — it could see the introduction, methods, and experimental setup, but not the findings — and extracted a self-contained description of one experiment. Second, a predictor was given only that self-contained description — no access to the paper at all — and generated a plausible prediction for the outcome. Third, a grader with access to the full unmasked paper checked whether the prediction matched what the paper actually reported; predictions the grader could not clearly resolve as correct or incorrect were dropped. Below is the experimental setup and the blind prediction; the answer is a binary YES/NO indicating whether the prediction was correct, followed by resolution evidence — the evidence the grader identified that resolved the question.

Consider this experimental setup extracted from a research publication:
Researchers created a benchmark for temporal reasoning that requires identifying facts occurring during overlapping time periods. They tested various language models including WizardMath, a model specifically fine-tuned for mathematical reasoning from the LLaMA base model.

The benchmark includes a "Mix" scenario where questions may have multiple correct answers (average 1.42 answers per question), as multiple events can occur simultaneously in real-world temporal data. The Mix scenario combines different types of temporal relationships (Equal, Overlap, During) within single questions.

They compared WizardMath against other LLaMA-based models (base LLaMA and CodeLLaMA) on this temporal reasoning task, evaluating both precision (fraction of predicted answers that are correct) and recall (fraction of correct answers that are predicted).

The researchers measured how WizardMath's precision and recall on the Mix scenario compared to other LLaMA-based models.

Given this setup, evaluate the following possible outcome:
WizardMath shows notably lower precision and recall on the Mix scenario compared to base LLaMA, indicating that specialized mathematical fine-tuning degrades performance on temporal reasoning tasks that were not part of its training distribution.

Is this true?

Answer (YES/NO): NO